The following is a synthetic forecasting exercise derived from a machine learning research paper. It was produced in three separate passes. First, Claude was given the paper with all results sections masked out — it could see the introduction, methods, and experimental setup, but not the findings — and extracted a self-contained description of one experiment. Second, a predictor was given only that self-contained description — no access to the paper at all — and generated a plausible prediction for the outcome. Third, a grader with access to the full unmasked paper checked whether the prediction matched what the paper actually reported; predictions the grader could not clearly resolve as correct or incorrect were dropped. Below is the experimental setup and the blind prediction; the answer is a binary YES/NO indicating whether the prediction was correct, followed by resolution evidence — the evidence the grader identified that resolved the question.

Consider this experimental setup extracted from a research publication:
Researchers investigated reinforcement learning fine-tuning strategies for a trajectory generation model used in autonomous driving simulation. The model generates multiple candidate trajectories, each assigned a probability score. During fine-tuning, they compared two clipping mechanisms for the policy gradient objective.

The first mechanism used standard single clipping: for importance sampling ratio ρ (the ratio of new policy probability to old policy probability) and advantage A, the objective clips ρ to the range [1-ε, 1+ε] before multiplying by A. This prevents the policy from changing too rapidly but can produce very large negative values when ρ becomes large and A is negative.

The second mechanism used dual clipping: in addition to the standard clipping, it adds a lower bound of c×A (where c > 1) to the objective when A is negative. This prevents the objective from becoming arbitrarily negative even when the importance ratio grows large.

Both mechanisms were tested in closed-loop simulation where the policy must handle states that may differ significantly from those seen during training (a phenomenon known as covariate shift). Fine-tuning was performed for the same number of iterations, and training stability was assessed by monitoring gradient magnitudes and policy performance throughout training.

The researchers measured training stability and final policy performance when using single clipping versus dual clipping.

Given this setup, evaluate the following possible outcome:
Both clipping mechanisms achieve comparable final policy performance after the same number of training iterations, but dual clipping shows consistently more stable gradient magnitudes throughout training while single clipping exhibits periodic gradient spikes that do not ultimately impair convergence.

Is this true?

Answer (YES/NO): NO